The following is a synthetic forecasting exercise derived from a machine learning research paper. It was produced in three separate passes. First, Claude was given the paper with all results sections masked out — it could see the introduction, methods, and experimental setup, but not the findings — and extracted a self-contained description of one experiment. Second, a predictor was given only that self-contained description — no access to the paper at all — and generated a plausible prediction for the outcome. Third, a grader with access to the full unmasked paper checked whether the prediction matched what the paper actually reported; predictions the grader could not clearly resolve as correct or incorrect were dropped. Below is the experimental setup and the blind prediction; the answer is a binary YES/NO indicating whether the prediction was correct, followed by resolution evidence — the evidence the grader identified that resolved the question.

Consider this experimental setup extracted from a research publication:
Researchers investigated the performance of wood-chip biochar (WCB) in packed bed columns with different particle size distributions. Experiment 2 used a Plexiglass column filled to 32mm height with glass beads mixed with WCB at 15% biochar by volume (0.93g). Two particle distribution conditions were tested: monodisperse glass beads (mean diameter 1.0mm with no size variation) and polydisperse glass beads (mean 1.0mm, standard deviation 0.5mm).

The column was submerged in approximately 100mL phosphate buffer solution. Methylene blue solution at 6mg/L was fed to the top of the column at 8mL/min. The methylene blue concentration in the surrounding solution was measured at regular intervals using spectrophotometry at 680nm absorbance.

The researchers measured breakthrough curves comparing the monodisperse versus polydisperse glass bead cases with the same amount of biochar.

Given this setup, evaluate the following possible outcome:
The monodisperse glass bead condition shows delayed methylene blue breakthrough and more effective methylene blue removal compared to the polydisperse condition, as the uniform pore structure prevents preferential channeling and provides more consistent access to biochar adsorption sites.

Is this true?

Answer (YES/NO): NO